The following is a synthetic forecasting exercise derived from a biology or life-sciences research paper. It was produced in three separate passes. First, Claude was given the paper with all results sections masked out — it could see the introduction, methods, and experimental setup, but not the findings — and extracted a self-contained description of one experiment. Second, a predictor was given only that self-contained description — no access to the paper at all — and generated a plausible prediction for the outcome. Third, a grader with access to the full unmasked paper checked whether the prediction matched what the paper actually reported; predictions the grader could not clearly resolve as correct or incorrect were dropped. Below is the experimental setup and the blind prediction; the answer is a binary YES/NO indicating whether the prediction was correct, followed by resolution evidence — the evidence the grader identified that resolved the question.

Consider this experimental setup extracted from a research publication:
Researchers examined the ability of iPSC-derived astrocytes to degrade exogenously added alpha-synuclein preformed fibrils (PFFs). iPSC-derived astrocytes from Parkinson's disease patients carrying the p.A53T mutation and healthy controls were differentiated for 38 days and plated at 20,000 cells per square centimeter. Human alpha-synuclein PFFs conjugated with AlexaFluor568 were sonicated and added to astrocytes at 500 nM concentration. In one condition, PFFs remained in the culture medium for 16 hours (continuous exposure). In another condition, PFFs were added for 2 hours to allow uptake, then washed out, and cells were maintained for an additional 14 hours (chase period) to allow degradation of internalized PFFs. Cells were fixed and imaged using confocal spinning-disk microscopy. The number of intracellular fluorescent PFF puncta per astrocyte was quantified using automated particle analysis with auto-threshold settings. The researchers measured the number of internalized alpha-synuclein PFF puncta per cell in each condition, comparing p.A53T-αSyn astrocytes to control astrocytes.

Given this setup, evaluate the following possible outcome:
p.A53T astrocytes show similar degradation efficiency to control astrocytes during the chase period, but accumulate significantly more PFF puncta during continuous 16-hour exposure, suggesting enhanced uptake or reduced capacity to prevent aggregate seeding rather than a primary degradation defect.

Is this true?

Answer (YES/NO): NO